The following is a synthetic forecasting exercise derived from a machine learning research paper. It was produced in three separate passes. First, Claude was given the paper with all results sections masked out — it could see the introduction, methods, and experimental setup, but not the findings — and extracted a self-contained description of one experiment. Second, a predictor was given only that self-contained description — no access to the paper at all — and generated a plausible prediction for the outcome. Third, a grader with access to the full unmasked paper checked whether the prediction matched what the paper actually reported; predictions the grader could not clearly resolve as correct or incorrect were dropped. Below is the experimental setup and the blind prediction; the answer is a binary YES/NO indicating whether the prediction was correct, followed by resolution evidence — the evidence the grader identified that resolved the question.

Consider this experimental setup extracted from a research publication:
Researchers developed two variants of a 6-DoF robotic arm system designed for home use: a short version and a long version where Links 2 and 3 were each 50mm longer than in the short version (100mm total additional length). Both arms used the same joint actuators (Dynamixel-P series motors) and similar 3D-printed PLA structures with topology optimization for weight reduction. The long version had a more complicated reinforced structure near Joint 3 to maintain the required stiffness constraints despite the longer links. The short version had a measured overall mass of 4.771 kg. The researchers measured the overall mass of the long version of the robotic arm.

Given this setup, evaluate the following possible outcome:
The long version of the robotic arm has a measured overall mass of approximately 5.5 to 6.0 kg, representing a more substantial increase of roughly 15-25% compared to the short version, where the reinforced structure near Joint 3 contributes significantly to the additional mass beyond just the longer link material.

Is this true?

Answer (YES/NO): NO